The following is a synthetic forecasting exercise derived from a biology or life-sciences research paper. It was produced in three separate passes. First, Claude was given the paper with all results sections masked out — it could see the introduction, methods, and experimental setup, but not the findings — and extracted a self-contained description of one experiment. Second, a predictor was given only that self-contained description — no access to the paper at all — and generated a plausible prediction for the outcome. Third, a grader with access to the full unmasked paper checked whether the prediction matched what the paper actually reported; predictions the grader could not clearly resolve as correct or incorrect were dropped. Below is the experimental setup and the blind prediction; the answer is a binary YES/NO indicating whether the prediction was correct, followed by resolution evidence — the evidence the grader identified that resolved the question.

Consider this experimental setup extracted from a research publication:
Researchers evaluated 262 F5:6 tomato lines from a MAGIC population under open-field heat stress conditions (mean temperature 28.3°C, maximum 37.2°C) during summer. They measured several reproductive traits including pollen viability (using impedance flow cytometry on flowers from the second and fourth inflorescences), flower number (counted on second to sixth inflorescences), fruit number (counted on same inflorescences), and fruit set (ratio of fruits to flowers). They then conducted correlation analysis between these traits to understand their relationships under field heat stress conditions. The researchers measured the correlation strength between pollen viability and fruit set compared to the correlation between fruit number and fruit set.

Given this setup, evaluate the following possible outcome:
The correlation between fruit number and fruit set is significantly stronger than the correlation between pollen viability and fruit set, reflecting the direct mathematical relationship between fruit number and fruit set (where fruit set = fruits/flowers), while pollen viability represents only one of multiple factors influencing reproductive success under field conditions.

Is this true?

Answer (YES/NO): YES